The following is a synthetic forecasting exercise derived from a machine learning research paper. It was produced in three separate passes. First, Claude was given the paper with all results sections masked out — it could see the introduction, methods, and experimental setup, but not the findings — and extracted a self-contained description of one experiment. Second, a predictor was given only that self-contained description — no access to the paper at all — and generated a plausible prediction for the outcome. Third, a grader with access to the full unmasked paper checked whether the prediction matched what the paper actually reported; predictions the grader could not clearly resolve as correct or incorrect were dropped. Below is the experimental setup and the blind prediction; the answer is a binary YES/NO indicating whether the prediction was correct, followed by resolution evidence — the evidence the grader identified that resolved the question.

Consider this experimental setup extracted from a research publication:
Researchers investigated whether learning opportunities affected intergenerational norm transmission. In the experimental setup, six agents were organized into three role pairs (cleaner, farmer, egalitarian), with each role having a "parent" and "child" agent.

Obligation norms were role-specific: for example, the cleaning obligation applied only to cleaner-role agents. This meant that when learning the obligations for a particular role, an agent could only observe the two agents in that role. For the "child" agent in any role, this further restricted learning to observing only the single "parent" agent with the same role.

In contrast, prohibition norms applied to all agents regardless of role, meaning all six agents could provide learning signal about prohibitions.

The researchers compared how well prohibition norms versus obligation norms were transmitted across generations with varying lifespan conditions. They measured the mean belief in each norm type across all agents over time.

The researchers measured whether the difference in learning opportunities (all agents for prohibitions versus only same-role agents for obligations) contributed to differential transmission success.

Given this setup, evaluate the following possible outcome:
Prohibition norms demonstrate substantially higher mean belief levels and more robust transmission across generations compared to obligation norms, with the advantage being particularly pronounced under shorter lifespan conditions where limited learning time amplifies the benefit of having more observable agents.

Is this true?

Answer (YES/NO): YES